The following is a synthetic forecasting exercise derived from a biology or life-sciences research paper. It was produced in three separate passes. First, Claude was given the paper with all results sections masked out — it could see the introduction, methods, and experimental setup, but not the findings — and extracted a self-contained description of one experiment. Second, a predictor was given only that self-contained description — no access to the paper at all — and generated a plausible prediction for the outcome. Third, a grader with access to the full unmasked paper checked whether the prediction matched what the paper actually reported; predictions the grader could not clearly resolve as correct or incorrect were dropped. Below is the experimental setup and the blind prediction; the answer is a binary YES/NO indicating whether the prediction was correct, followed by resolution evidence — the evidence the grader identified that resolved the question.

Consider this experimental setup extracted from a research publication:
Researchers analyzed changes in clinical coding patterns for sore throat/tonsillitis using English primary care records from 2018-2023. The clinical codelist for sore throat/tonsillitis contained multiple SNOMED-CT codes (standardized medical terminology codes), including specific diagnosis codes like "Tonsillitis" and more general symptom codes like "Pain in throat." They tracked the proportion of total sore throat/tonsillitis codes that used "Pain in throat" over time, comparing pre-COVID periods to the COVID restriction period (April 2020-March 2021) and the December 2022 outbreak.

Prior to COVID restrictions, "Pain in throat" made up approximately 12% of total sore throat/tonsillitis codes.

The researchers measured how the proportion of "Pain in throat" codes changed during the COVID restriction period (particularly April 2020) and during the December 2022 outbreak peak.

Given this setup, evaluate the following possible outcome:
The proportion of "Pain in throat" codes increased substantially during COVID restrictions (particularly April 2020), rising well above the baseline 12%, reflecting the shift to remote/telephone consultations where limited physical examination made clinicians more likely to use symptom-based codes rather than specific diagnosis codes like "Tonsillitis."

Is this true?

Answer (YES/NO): YES